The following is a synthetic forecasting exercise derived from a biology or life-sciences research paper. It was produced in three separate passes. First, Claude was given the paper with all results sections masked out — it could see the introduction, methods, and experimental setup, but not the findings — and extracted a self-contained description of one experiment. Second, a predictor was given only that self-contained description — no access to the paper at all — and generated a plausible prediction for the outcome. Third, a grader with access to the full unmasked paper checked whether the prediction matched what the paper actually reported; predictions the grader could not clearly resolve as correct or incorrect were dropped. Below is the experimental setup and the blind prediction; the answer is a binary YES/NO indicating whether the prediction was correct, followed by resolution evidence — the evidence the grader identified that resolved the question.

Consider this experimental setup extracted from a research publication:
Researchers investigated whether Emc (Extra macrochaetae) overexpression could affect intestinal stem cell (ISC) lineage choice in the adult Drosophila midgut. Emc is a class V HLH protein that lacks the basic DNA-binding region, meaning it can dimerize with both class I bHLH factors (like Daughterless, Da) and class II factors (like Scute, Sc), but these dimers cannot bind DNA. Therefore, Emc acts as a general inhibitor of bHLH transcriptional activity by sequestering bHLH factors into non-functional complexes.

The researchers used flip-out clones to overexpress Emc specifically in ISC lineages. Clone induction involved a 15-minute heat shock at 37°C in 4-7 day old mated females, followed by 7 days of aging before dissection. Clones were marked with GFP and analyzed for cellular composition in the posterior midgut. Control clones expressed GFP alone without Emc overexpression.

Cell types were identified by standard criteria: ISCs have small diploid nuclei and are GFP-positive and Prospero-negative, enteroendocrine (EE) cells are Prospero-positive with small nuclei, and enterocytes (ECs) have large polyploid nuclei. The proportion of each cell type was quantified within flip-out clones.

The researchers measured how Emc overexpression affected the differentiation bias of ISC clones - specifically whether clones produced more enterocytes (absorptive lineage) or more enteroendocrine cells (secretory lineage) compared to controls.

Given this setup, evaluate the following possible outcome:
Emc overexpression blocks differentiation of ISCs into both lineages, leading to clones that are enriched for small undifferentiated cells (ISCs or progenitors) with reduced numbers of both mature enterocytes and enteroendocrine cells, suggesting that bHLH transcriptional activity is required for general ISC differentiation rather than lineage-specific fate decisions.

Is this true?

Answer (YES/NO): NO